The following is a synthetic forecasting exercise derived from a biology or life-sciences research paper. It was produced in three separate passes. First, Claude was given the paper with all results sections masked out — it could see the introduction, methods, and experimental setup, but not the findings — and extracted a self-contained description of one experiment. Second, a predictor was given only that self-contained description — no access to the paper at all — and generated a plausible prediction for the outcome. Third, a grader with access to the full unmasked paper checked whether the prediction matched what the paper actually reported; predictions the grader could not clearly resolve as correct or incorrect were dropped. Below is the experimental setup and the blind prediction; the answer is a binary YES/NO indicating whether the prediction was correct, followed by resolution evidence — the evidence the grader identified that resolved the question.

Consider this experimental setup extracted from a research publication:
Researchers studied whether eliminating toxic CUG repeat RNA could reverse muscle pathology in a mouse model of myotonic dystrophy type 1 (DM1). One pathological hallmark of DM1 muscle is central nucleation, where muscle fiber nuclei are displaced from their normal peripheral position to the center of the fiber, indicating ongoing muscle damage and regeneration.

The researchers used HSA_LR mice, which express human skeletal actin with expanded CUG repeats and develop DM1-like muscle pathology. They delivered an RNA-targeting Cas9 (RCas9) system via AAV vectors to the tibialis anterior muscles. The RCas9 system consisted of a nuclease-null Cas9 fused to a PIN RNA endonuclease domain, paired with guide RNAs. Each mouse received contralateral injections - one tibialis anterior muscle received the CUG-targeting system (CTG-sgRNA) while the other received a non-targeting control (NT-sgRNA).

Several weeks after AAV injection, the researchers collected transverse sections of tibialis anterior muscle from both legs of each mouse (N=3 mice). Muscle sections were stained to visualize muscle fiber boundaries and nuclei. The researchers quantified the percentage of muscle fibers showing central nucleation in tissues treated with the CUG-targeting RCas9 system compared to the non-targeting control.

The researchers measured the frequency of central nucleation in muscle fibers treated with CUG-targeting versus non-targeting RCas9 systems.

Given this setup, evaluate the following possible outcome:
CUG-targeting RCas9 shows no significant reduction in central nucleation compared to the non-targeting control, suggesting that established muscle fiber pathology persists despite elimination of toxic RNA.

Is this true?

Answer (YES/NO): NO